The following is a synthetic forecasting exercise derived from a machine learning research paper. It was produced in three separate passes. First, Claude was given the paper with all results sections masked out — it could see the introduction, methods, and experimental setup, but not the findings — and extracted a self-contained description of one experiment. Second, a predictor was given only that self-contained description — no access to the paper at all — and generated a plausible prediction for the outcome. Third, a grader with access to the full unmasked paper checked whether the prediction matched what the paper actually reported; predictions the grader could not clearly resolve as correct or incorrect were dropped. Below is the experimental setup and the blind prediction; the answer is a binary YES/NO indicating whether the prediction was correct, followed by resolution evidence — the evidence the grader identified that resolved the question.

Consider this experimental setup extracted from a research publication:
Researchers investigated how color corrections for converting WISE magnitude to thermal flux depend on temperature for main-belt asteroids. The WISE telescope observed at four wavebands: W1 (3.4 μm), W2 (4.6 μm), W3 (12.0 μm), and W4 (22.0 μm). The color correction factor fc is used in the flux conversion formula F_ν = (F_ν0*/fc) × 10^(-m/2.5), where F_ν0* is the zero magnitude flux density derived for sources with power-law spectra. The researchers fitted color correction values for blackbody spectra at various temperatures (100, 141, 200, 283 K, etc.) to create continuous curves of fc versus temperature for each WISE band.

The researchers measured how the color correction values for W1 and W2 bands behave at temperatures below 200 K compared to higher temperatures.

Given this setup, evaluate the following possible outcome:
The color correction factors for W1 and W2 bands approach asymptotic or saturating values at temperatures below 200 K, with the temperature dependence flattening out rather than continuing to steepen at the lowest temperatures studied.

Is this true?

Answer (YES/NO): NO